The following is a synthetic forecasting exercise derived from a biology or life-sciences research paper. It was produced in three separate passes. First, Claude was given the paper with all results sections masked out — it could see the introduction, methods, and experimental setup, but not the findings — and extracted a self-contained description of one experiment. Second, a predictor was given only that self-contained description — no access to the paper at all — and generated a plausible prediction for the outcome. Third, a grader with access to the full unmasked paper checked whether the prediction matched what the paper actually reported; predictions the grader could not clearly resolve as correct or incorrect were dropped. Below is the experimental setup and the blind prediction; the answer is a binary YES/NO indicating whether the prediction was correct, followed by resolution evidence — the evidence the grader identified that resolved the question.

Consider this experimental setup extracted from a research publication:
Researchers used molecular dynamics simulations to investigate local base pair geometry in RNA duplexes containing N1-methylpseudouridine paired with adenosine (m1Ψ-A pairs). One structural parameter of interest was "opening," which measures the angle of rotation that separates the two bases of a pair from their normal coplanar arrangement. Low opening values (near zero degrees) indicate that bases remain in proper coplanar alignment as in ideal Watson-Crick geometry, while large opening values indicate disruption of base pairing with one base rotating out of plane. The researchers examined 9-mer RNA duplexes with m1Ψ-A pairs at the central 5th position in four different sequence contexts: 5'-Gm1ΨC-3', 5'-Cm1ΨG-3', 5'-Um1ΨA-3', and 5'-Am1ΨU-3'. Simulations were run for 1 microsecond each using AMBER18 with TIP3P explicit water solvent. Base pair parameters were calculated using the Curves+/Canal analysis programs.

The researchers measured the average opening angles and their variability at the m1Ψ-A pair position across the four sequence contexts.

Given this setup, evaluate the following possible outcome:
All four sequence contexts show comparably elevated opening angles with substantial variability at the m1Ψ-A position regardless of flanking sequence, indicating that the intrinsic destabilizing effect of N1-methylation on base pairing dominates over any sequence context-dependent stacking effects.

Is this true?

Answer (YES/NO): NO